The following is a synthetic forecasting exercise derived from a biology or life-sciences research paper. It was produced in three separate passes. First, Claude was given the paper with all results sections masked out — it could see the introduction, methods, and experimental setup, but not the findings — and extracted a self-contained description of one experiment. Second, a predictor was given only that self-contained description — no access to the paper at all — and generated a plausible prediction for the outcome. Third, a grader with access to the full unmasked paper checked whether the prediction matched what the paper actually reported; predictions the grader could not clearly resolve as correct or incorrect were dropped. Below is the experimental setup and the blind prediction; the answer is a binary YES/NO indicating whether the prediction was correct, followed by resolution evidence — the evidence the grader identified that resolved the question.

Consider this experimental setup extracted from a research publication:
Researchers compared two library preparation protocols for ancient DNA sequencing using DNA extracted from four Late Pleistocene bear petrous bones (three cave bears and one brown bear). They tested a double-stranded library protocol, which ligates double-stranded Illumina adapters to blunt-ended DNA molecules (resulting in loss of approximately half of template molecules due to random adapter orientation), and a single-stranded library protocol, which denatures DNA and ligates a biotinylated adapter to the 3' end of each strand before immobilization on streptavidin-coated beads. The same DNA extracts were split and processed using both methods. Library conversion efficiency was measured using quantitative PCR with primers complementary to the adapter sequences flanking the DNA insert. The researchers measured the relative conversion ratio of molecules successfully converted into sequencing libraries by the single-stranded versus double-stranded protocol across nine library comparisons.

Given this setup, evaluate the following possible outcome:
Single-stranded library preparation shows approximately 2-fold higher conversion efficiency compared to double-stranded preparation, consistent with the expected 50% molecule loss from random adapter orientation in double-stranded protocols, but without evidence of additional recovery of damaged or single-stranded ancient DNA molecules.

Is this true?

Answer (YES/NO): NO